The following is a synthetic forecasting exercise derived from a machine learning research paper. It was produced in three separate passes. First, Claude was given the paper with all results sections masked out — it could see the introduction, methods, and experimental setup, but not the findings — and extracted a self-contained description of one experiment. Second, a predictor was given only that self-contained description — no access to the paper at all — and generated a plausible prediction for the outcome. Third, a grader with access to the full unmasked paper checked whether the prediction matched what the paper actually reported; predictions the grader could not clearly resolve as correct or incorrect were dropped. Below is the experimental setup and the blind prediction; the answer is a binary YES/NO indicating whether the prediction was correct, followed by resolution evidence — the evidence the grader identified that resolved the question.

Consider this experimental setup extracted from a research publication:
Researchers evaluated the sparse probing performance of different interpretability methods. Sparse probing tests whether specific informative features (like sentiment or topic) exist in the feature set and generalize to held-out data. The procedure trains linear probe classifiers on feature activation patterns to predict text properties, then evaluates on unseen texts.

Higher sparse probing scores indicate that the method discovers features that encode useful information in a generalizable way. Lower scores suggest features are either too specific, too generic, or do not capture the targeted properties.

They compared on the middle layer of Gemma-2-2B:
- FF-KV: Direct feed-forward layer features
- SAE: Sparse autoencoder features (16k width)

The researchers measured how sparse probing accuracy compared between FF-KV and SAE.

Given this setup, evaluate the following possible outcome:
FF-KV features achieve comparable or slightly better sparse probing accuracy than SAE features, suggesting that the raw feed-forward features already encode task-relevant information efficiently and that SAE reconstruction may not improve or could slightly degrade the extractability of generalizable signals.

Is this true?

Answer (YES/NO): YES